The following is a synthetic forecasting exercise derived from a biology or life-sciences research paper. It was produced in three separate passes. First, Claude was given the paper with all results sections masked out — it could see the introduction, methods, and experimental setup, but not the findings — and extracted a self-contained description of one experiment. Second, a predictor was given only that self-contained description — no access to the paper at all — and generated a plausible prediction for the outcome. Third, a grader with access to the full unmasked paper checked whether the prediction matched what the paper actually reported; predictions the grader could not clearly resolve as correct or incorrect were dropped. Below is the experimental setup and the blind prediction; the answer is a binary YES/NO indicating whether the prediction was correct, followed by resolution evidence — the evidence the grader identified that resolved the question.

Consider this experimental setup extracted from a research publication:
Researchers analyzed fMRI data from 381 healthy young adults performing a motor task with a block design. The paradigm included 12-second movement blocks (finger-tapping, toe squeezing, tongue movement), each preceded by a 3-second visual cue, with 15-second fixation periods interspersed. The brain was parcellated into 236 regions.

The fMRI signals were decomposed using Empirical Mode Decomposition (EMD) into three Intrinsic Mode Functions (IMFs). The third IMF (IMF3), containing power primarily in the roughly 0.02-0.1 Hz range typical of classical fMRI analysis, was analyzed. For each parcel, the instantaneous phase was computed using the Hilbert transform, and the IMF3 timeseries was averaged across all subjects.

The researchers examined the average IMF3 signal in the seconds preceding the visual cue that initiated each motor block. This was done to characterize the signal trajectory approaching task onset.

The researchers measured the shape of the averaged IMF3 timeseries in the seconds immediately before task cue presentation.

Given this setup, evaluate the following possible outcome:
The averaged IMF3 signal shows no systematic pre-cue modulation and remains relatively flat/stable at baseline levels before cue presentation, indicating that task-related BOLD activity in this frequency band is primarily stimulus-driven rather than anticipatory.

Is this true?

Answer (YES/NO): NO